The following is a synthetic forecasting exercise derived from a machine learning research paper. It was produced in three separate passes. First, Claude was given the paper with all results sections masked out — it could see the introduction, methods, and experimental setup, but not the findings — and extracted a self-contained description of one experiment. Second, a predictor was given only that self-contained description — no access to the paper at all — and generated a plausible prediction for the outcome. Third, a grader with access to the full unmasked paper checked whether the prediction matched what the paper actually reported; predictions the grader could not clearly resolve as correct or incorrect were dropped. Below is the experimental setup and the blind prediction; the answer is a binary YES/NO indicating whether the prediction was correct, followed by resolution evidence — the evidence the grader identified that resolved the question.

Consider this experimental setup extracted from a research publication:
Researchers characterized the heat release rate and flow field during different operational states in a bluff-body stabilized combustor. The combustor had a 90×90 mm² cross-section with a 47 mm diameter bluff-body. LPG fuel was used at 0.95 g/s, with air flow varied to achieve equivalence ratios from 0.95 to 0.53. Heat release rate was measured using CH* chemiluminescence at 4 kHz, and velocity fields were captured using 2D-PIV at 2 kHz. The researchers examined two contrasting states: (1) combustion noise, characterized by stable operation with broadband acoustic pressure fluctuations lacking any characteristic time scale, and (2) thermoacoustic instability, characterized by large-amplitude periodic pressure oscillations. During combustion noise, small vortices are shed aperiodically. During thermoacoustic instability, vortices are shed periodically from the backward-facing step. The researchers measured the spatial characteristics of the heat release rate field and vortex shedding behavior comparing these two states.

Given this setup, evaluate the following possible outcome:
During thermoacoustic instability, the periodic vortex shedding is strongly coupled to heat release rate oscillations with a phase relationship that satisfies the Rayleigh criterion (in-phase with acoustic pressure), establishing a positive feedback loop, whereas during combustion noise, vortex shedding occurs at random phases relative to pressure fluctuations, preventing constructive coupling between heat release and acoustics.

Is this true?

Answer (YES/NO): YES